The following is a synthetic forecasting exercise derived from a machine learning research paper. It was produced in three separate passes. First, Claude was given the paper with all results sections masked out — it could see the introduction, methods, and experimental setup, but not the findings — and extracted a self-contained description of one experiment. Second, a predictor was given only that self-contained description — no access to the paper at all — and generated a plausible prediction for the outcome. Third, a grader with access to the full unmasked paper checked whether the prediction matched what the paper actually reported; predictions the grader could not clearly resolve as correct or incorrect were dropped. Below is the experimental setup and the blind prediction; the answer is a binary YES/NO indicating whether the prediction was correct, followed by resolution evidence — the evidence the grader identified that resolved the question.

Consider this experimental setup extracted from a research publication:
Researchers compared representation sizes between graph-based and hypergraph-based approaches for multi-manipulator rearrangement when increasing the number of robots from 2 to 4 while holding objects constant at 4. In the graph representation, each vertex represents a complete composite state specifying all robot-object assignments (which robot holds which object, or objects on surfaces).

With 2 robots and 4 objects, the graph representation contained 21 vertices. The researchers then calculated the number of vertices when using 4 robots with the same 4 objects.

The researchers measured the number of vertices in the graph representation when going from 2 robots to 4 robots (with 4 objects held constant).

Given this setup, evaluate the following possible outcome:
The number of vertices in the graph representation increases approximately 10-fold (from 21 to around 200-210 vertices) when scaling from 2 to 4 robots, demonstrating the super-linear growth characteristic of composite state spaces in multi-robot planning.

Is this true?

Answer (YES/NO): YES